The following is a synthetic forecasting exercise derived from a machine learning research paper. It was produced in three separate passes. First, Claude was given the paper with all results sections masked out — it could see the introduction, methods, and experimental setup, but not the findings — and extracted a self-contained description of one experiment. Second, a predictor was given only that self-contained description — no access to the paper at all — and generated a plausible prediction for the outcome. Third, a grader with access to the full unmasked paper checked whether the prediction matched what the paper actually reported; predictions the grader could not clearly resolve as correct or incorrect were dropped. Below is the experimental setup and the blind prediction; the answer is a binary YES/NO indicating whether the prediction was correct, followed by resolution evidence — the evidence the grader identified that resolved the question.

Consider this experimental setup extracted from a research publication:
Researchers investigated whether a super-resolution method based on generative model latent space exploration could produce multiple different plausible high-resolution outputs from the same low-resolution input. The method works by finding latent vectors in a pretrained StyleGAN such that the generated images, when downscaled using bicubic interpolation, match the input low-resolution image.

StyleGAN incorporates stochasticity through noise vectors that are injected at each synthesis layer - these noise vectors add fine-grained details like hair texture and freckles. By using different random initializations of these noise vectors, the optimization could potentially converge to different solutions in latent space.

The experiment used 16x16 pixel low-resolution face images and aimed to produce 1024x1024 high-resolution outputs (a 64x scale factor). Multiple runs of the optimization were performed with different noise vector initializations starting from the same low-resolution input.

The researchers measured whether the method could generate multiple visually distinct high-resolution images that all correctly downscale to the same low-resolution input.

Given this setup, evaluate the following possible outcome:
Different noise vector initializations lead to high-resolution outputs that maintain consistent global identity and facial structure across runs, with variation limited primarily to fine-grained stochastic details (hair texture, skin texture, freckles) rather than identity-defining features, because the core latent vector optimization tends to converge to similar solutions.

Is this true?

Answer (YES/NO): YES